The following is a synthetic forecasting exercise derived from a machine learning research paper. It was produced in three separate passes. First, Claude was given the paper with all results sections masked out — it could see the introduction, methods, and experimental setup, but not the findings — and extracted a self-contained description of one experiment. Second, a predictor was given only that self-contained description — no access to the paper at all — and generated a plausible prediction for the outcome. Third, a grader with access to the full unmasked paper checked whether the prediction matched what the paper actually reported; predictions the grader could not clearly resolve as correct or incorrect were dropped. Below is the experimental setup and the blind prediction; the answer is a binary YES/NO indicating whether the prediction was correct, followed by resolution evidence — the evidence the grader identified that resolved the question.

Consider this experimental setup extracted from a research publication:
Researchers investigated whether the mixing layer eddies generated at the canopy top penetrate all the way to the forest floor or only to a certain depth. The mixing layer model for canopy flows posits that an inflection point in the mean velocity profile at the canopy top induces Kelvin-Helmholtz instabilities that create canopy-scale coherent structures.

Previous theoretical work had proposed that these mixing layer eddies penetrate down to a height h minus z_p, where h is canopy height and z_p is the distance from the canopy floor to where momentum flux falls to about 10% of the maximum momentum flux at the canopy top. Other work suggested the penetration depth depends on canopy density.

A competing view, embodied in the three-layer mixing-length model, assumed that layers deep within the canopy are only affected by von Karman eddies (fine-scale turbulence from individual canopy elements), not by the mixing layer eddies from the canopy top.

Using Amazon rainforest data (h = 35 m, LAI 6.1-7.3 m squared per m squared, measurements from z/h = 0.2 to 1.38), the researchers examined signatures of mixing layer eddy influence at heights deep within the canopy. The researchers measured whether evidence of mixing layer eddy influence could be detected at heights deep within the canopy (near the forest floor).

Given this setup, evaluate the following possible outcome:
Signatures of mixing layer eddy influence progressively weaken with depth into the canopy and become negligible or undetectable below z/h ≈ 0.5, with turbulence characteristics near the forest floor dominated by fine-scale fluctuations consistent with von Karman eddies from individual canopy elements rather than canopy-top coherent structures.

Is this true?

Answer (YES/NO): NO